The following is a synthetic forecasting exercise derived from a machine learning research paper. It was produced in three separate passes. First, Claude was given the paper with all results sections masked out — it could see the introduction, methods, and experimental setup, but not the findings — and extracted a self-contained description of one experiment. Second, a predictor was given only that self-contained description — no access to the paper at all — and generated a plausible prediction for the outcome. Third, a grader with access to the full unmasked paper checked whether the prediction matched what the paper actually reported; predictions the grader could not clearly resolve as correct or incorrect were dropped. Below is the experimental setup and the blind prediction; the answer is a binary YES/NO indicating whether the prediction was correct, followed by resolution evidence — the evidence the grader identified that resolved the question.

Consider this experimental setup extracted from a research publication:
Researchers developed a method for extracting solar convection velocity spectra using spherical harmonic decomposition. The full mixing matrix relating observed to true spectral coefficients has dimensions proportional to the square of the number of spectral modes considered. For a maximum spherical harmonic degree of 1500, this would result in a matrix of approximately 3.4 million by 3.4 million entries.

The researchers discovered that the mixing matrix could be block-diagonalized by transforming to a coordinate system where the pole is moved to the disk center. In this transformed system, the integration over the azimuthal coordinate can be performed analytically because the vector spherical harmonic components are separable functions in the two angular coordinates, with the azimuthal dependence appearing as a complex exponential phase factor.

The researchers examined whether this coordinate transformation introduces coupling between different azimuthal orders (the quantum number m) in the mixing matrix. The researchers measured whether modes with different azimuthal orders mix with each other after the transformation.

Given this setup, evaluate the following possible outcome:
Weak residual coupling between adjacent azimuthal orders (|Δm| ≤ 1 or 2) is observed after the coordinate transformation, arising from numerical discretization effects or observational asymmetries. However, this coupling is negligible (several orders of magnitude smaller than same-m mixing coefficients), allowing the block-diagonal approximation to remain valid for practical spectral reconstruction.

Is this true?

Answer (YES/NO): NO